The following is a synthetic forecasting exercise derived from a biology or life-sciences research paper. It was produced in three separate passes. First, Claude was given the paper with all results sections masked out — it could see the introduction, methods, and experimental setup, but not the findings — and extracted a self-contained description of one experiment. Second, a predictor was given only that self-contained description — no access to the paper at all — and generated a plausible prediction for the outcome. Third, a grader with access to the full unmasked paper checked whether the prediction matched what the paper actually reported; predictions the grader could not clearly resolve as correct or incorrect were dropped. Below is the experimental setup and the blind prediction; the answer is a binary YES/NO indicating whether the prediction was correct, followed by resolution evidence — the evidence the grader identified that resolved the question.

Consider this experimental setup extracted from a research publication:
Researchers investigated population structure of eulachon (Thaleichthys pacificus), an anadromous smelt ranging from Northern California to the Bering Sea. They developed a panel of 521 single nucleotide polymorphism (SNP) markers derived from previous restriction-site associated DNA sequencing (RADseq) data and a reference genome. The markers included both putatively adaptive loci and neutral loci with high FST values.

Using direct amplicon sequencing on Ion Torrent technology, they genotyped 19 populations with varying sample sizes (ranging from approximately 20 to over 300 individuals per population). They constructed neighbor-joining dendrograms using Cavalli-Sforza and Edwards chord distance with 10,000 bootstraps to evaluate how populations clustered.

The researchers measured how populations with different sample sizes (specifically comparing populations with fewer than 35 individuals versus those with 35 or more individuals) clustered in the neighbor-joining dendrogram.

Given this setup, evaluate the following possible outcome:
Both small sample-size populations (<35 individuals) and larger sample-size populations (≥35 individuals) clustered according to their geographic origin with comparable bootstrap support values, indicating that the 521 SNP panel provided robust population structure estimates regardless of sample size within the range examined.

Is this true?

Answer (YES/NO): NO